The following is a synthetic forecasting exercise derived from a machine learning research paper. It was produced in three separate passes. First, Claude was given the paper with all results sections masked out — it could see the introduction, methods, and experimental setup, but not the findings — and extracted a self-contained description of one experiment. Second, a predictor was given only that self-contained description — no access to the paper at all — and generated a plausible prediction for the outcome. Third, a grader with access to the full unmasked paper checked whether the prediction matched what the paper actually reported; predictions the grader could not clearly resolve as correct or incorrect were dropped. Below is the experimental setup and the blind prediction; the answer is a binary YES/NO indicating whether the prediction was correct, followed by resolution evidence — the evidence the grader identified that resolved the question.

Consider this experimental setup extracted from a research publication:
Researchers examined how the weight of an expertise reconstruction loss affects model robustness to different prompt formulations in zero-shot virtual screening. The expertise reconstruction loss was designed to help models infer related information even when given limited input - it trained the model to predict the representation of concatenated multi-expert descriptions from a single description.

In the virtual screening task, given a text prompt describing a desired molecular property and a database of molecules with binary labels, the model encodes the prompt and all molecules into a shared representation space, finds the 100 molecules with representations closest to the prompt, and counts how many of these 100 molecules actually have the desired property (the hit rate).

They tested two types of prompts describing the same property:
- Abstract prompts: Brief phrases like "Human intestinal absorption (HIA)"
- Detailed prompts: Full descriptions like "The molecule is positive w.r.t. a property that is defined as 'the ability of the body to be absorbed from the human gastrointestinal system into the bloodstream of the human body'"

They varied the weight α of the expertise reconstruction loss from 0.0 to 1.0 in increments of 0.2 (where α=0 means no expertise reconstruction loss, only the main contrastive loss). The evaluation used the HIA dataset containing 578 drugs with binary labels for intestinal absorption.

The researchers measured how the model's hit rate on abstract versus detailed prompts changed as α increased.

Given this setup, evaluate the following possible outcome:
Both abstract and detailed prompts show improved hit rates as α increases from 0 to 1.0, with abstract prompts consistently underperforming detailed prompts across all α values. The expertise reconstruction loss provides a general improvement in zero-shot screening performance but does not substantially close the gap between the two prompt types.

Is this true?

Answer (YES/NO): NO